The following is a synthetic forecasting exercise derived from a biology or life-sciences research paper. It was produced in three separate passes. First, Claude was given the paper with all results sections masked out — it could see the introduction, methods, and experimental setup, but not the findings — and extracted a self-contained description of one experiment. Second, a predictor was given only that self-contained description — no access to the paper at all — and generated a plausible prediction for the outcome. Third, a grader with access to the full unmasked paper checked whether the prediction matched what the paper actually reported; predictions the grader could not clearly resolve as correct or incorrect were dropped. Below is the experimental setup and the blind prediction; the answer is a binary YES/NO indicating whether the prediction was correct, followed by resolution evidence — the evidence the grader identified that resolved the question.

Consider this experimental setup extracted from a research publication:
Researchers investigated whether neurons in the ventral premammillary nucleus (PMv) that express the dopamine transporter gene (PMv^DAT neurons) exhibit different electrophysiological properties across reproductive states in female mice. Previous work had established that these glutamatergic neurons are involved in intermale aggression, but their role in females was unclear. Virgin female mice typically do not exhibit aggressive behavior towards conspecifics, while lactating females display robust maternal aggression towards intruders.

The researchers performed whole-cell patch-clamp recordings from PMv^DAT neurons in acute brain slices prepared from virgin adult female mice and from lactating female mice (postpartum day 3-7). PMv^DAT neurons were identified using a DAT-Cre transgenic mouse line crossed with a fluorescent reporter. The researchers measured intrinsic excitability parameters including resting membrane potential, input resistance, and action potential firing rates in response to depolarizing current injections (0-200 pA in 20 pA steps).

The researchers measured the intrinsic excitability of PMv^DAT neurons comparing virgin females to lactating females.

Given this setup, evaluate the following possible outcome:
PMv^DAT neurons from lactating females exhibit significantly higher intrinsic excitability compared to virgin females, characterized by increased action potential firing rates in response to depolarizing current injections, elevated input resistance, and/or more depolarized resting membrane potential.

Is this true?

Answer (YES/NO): YES